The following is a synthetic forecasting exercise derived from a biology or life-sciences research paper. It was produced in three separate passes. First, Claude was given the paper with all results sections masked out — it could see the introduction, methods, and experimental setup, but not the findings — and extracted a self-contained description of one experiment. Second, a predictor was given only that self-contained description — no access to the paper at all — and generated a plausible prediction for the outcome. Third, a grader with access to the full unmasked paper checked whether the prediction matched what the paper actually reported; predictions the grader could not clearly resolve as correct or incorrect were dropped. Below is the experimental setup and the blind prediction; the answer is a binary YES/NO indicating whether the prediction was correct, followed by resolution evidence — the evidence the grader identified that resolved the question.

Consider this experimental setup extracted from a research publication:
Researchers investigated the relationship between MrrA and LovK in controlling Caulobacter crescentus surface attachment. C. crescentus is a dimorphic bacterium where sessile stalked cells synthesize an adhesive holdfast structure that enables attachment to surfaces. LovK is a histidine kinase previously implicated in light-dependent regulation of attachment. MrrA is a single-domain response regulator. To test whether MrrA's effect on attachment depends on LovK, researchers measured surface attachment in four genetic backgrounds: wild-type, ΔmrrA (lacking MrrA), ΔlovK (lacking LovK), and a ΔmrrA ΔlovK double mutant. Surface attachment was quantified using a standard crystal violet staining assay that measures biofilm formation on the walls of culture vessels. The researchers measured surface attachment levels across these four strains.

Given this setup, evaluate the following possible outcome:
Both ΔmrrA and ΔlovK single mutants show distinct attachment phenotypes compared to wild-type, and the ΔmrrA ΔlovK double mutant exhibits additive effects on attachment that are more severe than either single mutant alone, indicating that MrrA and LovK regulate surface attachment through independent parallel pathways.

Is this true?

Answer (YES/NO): NO